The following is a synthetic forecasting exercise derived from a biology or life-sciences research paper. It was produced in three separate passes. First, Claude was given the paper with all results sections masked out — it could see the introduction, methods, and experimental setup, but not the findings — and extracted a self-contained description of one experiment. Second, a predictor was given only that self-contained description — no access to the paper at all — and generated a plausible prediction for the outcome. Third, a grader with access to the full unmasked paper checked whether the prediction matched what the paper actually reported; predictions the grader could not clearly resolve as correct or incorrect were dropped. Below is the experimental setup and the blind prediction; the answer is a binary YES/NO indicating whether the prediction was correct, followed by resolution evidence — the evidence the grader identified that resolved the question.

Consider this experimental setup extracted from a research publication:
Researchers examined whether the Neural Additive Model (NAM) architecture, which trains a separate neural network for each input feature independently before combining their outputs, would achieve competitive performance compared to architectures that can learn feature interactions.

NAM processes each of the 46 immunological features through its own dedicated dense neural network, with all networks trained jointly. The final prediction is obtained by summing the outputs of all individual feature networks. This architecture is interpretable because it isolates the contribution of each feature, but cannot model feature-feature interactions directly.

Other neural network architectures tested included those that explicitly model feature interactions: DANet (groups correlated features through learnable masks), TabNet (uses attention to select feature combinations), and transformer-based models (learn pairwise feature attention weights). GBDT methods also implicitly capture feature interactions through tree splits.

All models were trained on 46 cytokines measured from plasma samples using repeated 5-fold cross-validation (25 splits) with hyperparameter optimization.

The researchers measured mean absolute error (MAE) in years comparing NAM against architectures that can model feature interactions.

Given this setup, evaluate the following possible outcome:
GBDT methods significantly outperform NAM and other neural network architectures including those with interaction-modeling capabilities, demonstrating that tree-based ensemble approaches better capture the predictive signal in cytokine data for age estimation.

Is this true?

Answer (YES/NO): NO